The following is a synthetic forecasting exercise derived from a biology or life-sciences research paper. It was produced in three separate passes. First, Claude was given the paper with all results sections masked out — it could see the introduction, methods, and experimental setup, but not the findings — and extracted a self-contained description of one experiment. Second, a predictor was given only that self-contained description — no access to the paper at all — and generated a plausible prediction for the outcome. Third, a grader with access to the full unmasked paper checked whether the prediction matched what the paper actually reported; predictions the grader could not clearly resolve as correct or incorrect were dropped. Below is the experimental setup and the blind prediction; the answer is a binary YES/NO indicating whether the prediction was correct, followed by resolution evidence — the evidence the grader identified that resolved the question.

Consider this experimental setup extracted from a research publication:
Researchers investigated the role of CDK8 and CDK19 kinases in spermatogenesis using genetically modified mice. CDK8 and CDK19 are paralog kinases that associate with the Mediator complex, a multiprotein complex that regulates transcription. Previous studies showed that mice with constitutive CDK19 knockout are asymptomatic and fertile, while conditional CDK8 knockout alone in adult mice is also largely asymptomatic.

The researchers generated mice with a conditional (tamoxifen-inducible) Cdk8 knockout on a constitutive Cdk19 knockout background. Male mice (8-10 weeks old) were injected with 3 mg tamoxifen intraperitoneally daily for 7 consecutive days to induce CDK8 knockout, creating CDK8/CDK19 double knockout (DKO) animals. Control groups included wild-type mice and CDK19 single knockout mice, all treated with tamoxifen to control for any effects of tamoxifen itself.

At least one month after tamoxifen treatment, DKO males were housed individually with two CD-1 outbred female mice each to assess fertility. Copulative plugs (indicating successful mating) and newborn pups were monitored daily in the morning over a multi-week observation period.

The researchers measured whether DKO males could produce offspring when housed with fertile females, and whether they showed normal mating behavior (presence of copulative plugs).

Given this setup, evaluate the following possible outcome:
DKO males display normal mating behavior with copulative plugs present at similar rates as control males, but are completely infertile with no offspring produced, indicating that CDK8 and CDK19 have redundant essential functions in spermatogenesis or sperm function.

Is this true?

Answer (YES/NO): NO